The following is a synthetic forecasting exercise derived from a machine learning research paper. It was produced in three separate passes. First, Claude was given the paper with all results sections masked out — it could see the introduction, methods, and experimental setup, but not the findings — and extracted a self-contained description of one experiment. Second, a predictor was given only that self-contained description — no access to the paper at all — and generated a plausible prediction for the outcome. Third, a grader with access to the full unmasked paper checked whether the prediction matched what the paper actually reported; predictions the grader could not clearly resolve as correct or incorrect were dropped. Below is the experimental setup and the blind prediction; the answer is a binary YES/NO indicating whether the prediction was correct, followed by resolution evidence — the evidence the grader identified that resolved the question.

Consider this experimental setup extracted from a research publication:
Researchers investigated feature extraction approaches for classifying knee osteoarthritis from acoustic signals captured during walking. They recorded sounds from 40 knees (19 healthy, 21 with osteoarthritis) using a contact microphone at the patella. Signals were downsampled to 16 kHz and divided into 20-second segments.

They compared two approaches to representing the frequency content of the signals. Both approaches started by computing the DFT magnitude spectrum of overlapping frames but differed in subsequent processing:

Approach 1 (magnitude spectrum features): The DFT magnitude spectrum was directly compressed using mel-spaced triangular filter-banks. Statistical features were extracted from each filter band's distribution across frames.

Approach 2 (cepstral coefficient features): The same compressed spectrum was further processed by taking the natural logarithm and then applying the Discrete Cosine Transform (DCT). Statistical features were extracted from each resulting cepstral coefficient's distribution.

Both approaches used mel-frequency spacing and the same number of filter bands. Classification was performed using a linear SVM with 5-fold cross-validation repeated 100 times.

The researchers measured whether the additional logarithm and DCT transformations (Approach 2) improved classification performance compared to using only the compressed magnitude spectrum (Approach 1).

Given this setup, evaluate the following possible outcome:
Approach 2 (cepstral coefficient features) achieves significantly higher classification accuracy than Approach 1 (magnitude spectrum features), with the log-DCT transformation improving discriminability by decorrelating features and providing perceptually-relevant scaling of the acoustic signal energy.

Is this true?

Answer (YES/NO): YES